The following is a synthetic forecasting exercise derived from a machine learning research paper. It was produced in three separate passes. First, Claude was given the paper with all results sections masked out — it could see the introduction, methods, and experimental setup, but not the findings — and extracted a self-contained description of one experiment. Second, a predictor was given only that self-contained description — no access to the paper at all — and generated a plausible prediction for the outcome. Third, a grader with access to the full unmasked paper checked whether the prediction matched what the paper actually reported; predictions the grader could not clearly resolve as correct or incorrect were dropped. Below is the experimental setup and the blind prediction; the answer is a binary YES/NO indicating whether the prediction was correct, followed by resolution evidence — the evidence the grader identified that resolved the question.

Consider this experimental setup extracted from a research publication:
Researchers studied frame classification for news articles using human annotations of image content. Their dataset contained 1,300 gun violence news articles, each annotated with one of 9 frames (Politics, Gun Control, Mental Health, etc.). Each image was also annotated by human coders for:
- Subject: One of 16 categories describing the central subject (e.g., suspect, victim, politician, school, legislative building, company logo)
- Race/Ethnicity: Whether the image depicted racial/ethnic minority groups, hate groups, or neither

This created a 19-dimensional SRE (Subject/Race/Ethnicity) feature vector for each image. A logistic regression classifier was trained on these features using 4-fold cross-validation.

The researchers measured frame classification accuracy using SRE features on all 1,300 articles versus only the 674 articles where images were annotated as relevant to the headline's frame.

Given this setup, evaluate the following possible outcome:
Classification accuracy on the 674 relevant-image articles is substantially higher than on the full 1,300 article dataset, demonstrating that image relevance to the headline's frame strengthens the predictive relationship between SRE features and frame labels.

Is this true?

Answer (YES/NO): YES